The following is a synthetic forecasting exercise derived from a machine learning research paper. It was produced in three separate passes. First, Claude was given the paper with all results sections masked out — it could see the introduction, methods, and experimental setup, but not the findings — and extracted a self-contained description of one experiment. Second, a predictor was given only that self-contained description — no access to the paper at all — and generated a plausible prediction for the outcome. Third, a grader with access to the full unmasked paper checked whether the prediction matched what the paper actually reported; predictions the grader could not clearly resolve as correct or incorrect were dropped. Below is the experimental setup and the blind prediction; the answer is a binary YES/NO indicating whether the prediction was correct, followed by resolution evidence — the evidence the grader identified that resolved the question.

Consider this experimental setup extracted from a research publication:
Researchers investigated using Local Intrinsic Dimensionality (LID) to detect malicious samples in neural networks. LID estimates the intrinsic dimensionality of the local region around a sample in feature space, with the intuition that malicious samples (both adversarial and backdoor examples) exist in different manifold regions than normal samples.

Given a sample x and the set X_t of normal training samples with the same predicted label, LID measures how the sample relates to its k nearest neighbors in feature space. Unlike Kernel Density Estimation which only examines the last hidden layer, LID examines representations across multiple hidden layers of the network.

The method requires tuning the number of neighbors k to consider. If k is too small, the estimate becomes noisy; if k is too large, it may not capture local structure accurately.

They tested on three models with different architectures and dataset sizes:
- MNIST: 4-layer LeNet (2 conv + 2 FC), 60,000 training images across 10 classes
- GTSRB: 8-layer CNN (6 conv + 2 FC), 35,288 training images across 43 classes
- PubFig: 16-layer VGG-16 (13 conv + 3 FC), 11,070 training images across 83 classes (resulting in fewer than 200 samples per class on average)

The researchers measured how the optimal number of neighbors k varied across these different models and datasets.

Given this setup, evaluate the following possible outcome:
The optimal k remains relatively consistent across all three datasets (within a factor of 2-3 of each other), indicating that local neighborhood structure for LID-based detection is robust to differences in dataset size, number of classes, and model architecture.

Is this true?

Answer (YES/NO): NO